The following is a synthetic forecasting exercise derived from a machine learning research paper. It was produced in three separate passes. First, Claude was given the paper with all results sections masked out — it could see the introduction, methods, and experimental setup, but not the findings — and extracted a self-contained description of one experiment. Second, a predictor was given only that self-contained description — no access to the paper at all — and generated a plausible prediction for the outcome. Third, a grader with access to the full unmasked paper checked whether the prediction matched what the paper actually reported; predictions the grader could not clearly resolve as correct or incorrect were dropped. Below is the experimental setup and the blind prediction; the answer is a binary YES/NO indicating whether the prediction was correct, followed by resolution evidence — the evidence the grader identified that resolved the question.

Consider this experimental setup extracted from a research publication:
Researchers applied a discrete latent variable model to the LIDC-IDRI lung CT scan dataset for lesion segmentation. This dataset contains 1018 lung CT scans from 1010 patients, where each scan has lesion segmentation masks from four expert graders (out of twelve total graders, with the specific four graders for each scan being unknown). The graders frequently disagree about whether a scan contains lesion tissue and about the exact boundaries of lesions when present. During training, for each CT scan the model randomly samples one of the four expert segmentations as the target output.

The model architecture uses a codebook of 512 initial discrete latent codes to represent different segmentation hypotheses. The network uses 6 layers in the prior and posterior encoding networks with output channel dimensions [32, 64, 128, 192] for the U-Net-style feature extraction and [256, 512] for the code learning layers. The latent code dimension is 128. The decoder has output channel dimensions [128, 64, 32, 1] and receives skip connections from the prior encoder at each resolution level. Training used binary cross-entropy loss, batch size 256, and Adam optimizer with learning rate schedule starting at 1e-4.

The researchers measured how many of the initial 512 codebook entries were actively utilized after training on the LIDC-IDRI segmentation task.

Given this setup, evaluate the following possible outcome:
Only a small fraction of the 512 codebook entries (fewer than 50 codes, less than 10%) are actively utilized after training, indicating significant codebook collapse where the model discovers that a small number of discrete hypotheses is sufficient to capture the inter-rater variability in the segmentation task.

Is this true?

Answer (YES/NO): YES